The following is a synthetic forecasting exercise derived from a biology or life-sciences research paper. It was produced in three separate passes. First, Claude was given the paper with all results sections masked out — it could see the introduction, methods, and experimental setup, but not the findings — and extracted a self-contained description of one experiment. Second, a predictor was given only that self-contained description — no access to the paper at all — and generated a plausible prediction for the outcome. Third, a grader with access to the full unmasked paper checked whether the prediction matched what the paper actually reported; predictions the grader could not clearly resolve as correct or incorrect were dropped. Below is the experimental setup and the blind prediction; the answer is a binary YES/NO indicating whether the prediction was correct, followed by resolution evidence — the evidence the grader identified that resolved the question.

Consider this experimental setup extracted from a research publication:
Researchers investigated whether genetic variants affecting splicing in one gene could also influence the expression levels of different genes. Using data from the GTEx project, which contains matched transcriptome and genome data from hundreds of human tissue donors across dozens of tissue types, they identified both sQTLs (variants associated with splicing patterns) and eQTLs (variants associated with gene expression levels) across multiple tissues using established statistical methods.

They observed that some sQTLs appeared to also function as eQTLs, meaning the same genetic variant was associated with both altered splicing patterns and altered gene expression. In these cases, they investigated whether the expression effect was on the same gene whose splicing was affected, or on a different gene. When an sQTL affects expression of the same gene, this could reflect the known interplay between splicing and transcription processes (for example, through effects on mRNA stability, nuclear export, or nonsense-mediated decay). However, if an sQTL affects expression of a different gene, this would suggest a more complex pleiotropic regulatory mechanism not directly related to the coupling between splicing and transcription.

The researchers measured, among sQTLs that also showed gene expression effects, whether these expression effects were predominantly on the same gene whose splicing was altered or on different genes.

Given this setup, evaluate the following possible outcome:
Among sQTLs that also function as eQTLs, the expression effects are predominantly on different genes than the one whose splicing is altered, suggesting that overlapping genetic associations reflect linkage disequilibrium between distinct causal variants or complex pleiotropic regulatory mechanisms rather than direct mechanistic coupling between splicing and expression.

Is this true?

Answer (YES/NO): NO